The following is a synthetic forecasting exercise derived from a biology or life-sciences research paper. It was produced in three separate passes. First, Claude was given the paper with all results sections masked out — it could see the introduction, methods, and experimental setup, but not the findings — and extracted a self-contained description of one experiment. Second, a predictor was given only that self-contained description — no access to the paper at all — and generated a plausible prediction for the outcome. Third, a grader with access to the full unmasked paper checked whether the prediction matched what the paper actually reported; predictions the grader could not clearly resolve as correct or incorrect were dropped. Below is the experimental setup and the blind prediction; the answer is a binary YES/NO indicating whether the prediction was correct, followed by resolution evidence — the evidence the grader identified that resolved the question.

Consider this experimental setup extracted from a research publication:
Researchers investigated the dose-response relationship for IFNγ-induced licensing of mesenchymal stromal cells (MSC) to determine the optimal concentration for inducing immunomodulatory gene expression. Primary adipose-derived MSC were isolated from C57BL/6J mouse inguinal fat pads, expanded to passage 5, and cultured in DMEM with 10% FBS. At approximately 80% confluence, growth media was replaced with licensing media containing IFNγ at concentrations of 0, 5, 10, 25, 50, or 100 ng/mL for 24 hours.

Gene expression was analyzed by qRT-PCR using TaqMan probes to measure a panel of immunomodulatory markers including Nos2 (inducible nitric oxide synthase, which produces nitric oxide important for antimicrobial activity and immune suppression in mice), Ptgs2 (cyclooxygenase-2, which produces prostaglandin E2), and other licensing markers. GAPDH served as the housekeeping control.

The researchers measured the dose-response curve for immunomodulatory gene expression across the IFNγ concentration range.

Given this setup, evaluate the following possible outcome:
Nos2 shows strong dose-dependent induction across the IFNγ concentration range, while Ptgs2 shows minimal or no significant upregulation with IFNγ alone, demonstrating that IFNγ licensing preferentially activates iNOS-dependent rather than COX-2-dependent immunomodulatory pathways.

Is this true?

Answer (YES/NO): NO